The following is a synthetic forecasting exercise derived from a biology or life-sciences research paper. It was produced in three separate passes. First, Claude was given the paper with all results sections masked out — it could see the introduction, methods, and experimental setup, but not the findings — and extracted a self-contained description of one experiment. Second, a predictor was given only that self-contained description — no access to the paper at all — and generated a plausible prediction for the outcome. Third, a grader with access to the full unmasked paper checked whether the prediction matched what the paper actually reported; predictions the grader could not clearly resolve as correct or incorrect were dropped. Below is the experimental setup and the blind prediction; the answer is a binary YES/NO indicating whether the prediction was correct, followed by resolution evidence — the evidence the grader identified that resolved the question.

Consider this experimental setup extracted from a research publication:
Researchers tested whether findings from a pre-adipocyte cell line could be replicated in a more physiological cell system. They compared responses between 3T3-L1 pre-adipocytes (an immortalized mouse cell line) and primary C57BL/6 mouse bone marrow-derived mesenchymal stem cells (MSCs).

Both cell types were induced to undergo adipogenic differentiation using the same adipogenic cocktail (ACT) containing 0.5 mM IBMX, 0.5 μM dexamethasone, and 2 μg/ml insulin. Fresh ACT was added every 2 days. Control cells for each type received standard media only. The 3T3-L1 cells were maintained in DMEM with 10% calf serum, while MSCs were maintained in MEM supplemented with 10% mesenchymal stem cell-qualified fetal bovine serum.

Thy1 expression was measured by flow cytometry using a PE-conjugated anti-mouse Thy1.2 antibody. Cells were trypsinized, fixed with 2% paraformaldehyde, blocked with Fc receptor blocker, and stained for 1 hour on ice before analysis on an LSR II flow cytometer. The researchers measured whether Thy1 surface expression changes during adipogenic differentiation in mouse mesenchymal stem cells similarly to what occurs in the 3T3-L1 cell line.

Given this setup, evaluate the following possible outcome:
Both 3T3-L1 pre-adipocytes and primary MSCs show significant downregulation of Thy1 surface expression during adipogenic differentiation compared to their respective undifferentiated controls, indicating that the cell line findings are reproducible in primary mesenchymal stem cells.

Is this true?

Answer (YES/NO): YES